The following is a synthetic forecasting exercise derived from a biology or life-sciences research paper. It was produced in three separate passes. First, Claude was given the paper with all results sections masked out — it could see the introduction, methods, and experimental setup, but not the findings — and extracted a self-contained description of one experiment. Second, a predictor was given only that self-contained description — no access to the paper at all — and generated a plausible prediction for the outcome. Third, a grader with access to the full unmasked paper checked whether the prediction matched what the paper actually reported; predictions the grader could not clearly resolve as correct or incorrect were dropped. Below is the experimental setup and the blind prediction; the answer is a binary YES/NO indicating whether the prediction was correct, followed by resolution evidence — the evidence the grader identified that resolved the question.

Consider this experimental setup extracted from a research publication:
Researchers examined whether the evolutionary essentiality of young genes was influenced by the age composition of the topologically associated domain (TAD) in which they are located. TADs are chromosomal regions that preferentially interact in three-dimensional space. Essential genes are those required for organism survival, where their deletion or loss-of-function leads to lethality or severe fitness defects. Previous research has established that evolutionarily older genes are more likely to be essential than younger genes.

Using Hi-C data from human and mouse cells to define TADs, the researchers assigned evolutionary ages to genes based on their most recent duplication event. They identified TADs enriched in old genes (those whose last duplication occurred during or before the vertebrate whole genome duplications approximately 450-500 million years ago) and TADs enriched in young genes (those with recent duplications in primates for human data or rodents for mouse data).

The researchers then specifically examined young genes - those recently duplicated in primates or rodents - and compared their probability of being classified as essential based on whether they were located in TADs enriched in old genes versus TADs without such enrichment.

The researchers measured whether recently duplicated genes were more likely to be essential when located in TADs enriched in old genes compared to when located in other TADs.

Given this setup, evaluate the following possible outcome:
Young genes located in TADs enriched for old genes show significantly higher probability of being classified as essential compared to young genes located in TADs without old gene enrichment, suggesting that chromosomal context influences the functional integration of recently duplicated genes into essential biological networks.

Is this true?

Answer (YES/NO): YES